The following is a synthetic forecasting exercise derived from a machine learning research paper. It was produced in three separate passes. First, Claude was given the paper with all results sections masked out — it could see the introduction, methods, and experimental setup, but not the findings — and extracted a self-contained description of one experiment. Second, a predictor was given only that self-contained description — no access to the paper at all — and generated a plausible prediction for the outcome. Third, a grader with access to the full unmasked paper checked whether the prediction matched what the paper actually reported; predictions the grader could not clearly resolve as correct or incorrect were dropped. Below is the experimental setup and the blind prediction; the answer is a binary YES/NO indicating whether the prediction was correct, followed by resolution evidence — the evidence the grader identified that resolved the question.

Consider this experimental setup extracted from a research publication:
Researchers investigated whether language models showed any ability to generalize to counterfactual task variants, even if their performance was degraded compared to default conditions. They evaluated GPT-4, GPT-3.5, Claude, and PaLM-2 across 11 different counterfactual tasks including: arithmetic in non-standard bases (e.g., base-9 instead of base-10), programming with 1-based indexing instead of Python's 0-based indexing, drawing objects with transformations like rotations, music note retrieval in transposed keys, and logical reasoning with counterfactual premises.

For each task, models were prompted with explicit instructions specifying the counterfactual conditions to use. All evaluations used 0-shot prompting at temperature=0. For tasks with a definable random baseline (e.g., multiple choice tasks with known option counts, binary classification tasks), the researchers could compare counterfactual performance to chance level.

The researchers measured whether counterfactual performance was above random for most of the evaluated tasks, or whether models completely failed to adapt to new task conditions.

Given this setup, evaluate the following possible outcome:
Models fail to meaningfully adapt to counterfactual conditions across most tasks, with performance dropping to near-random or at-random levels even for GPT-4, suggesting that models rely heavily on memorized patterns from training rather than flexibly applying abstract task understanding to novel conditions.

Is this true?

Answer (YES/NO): NO